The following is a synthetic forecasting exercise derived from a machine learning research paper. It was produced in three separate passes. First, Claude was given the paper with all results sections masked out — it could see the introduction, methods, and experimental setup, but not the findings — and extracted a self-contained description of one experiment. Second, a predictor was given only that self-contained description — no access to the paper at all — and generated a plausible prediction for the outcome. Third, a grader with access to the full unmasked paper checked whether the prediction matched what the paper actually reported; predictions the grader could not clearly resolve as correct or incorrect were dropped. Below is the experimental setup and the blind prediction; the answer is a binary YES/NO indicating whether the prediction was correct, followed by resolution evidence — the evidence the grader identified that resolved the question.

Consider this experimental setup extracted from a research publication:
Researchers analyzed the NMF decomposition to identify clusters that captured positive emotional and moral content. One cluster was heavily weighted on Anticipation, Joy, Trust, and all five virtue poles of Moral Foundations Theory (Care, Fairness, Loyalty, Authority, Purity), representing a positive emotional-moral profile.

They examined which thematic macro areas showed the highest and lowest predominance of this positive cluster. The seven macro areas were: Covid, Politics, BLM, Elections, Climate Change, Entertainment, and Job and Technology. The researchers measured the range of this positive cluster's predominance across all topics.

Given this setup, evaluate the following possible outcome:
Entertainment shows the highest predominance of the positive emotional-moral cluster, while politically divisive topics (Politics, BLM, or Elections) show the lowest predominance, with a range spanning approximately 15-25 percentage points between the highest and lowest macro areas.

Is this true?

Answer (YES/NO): NO